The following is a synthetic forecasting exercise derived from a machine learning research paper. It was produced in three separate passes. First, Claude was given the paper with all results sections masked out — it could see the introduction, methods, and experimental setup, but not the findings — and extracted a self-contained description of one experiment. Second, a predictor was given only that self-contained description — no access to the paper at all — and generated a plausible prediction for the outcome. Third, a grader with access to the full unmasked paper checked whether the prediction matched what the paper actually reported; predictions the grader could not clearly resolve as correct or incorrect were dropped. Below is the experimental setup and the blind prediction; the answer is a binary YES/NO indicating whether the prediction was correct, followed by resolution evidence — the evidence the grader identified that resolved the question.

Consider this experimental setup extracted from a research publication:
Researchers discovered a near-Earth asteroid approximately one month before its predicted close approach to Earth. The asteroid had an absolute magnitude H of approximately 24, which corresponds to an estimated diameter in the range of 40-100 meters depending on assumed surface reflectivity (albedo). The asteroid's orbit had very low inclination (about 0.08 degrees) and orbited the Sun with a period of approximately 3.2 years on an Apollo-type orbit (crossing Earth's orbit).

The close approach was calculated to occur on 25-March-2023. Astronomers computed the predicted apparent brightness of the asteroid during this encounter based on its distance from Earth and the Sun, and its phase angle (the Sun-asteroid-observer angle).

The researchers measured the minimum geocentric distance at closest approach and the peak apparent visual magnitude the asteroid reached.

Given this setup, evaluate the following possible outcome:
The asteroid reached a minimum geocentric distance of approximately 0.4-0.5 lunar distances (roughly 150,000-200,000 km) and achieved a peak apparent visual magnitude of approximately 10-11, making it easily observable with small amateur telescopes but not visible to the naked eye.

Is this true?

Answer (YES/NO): YES